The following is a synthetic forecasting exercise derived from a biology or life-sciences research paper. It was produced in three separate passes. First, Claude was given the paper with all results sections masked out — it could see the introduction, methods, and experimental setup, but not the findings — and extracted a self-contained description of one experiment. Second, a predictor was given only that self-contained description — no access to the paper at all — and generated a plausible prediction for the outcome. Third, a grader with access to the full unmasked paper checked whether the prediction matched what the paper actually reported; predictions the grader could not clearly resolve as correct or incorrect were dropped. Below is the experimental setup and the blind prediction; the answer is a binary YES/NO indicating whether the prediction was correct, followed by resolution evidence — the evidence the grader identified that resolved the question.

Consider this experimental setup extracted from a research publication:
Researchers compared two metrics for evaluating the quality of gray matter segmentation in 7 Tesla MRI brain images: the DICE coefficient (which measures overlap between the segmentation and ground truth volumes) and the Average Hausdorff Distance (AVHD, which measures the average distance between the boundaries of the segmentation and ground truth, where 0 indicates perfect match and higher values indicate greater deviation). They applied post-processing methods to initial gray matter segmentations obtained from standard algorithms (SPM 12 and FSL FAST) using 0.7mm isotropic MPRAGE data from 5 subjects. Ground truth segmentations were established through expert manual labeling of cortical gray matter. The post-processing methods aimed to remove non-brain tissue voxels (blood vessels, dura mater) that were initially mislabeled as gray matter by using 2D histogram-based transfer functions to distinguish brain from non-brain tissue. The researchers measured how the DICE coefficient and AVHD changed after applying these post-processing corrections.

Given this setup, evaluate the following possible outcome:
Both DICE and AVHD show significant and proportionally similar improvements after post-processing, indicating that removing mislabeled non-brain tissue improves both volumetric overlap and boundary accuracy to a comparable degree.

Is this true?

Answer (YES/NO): NO